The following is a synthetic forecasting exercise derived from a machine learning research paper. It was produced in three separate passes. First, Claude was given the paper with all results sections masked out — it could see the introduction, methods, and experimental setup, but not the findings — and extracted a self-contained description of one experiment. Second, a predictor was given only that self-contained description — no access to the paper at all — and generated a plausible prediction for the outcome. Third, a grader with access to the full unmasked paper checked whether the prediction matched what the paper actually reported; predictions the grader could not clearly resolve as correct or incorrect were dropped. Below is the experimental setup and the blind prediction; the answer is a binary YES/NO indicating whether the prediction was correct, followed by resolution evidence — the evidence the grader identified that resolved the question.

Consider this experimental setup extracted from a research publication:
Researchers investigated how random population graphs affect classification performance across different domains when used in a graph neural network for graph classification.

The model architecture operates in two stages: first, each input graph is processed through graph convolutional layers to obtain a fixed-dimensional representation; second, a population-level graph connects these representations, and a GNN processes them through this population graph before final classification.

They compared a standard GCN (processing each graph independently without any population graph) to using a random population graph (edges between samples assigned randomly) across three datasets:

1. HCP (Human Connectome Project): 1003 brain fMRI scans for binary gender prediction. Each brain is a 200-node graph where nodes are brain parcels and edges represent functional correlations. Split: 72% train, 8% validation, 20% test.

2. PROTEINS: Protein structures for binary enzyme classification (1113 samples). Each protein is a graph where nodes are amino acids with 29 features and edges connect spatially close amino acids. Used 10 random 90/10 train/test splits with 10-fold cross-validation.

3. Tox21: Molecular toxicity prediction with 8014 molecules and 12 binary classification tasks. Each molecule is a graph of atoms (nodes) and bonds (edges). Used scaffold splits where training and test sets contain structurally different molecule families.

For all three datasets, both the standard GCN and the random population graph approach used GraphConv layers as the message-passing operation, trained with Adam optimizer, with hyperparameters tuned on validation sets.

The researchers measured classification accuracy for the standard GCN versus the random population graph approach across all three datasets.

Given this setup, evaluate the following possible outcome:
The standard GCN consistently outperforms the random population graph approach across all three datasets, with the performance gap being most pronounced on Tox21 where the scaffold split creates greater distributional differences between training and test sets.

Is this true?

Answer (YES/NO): NO